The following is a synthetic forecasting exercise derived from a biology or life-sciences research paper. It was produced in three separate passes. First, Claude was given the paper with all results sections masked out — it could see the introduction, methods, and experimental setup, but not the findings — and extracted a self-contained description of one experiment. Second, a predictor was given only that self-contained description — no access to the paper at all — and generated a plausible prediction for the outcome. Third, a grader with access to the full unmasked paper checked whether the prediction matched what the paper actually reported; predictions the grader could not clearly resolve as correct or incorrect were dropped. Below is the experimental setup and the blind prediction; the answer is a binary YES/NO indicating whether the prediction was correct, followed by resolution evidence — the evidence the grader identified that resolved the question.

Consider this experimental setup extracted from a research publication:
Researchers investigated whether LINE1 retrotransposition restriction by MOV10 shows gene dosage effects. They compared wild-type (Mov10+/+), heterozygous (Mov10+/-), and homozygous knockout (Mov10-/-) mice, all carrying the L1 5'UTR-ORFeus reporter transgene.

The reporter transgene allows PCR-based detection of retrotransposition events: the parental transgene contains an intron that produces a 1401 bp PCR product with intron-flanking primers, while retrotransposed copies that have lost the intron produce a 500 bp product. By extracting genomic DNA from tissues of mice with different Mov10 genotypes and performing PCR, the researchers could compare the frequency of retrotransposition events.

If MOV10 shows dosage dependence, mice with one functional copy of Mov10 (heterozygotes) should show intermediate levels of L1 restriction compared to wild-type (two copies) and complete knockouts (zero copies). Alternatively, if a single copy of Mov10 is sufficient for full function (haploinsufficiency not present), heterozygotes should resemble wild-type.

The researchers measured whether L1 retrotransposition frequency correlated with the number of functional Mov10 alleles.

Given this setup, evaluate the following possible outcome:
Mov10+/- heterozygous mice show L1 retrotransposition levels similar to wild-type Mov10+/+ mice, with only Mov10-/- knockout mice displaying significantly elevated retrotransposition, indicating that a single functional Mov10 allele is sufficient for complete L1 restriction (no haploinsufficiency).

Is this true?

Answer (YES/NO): NO